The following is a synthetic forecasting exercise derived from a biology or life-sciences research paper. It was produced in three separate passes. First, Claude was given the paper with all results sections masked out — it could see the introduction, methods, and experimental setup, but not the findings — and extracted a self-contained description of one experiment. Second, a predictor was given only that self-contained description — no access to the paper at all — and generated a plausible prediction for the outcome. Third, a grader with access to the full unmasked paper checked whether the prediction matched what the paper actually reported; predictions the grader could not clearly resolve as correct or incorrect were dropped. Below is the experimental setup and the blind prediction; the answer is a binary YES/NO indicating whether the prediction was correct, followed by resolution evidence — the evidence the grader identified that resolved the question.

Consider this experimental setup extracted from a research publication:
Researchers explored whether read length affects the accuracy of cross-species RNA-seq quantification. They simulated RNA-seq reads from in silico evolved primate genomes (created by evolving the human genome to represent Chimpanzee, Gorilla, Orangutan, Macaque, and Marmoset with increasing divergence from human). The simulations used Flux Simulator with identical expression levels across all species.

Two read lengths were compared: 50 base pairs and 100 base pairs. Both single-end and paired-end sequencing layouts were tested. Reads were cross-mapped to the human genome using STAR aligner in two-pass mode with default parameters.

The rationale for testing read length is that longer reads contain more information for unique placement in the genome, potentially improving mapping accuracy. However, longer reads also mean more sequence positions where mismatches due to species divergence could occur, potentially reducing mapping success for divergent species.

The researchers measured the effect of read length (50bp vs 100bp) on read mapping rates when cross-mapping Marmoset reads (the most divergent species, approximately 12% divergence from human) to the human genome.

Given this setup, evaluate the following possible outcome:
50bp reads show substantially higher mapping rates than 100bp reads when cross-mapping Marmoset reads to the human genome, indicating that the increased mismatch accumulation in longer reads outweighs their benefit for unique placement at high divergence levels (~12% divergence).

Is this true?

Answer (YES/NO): NO